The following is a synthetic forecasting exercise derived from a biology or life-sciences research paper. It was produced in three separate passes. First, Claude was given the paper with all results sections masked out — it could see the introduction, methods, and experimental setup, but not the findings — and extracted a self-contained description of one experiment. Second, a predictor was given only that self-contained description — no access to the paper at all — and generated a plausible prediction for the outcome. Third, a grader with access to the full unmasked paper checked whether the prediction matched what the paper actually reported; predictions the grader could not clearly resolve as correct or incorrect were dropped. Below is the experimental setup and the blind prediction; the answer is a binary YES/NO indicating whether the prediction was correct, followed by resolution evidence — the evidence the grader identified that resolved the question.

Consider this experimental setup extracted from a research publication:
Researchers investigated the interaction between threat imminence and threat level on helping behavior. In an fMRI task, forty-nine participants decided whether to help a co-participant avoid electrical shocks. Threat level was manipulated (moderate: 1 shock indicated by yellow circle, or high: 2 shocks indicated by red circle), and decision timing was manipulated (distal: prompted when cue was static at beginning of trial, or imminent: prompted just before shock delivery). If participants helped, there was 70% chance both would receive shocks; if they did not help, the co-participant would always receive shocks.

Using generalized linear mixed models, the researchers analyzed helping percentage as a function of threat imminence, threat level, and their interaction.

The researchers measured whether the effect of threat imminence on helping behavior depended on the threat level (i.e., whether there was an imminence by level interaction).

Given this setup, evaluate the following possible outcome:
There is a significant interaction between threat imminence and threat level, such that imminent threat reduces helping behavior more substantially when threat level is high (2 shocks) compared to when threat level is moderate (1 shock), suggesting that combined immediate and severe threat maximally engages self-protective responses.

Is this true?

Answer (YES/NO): NO